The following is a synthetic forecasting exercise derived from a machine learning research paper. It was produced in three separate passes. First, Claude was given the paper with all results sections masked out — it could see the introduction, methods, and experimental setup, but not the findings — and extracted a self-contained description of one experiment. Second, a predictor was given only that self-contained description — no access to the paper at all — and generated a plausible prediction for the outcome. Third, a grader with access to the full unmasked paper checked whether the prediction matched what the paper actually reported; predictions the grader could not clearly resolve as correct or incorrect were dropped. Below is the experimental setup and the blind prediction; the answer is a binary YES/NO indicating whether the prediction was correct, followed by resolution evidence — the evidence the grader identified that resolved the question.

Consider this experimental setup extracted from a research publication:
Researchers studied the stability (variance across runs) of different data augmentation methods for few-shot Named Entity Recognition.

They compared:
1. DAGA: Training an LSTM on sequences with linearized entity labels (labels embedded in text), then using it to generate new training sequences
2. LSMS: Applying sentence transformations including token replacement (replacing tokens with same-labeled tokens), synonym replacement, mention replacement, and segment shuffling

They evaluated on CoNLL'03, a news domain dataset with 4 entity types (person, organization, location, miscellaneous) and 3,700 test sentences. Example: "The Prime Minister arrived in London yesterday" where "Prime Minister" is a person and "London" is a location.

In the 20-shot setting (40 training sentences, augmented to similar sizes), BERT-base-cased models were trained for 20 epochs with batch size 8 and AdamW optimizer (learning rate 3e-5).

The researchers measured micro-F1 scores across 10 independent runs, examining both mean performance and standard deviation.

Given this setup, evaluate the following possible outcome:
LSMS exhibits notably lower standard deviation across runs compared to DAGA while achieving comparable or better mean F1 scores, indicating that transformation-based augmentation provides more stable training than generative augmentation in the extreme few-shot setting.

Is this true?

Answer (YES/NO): YES